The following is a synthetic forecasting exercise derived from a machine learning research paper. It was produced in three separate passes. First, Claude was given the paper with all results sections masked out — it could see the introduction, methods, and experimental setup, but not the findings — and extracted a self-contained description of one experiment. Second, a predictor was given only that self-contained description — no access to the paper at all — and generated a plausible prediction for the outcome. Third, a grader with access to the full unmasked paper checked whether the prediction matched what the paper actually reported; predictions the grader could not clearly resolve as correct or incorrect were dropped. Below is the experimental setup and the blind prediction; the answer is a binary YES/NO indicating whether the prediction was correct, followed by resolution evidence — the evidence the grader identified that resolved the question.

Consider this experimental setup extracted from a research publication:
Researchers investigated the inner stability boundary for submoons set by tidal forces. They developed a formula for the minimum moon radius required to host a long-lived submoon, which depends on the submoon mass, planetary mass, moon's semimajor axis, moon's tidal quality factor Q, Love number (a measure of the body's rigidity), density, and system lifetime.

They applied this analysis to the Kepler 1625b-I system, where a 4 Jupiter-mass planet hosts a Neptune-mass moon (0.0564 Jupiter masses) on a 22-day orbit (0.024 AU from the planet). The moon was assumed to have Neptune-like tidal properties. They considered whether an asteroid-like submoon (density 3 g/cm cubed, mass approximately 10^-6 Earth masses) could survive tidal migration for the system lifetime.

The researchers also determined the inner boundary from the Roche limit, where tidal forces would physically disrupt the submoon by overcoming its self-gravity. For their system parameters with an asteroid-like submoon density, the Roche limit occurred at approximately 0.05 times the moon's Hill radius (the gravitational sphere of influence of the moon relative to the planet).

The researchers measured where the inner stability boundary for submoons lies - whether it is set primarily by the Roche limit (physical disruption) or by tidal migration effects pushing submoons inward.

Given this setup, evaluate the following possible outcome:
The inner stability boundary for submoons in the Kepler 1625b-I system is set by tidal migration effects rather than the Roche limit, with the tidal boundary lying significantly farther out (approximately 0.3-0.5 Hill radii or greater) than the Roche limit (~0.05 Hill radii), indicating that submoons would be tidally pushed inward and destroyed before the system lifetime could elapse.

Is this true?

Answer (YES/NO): NO